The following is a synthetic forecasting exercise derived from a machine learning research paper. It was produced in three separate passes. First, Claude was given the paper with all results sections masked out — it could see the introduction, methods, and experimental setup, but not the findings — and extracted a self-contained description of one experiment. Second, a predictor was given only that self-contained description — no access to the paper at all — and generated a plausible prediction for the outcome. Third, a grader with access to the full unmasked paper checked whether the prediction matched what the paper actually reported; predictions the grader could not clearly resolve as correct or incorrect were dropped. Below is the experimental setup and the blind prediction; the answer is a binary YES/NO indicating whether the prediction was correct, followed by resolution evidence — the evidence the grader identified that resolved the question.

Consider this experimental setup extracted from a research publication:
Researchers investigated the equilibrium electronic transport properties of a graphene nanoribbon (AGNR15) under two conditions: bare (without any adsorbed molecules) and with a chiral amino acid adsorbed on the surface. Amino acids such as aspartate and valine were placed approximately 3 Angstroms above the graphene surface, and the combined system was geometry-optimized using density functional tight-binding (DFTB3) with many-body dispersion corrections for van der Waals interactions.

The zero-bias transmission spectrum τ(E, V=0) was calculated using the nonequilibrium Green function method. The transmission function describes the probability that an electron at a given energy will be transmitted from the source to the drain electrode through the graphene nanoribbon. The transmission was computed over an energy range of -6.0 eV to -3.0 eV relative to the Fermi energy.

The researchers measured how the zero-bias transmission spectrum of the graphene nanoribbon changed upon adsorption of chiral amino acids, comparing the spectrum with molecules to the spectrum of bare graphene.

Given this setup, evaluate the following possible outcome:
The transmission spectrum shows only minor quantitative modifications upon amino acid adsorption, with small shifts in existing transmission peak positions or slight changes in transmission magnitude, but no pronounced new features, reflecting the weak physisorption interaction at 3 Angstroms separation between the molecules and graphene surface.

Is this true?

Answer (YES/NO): YES